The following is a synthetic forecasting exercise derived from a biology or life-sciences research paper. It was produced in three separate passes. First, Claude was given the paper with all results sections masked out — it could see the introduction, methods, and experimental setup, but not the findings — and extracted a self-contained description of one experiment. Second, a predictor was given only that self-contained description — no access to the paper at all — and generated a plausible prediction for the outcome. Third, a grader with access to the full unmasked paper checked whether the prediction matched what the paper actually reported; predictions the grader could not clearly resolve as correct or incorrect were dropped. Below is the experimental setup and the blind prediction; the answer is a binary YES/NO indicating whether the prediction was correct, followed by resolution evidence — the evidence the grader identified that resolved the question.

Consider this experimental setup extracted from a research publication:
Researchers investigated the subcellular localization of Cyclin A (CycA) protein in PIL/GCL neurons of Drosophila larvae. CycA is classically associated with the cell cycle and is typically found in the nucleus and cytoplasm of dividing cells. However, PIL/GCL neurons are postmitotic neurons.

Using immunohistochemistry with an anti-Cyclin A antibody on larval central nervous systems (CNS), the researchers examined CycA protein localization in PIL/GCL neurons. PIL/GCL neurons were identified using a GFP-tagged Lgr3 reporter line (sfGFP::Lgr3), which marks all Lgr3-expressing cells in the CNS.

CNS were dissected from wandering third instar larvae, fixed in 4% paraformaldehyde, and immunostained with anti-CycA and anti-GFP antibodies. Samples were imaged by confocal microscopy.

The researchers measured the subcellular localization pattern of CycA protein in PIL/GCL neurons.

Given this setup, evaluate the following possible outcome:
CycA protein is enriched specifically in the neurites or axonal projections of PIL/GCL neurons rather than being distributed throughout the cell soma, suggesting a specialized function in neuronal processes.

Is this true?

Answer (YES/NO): NO